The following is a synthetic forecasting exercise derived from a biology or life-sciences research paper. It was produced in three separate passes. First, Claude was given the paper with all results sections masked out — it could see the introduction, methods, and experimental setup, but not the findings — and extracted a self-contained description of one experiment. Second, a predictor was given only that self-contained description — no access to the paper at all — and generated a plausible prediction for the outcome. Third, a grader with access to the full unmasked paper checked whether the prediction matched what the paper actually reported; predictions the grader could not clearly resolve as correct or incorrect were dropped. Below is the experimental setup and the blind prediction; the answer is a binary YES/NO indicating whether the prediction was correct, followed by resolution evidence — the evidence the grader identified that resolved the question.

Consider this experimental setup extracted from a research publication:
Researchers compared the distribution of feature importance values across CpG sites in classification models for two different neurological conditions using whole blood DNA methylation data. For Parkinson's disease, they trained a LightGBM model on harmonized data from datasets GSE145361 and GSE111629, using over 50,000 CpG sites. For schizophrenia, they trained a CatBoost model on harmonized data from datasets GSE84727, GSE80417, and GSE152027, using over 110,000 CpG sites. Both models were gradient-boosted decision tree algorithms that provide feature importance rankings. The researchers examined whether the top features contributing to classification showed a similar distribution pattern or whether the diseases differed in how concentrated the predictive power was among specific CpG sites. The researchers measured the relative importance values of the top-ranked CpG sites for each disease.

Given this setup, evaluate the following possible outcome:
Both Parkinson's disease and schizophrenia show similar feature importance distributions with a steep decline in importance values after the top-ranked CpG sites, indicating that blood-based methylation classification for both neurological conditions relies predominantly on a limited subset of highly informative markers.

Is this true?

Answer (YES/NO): NO